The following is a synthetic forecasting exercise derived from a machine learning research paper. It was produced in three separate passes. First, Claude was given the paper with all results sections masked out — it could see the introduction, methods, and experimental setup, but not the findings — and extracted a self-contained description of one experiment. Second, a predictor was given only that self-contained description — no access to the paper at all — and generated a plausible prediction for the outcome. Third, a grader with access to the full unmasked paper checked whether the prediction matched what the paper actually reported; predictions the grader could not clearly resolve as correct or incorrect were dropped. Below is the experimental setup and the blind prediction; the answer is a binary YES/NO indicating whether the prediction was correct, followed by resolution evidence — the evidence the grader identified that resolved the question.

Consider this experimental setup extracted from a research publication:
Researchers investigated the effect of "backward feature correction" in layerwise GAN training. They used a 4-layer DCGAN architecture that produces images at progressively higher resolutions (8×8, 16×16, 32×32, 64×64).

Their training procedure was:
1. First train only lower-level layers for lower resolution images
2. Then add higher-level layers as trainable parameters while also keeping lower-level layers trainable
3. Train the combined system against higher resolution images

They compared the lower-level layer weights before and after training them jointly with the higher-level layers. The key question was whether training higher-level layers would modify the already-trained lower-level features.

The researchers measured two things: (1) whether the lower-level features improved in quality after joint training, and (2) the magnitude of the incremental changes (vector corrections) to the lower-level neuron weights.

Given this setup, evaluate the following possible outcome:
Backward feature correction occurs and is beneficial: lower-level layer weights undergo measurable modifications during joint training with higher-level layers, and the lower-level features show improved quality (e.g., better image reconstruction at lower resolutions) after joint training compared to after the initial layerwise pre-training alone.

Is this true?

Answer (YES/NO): YES